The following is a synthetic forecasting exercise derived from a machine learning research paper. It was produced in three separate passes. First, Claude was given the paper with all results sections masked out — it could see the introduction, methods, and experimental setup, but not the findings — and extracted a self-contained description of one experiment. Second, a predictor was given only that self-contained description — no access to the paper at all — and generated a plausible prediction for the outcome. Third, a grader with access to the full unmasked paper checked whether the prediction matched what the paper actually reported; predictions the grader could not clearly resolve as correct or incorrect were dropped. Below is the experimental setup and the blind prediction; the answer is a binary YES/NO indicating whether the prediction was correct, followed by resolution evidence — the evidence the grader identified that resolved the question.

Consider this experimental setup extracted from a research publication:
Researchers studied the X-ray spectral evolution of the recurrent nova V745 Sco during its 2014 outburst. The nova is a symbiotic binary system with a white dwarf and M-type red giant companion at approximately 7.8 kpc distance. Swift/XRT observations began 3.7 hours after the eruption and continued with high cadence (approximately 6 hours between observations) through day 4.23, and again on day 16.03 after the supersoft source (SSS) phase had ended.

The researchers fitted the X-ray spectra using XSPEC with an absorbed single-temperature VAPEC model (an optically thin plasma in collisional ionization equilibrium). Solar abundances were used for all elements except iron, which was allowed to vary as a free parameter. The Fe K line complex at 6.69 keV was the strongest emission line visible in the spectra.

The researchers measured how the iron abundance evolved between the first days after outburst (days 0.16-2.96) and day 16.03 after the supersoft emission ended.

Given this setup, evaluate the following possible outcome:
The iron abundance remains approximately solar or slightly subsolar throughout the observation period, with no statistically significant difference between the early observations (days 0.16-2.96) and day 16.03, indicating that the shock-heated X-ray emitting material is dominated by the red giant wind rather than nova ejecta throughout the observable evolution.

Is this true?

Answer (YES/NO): NO